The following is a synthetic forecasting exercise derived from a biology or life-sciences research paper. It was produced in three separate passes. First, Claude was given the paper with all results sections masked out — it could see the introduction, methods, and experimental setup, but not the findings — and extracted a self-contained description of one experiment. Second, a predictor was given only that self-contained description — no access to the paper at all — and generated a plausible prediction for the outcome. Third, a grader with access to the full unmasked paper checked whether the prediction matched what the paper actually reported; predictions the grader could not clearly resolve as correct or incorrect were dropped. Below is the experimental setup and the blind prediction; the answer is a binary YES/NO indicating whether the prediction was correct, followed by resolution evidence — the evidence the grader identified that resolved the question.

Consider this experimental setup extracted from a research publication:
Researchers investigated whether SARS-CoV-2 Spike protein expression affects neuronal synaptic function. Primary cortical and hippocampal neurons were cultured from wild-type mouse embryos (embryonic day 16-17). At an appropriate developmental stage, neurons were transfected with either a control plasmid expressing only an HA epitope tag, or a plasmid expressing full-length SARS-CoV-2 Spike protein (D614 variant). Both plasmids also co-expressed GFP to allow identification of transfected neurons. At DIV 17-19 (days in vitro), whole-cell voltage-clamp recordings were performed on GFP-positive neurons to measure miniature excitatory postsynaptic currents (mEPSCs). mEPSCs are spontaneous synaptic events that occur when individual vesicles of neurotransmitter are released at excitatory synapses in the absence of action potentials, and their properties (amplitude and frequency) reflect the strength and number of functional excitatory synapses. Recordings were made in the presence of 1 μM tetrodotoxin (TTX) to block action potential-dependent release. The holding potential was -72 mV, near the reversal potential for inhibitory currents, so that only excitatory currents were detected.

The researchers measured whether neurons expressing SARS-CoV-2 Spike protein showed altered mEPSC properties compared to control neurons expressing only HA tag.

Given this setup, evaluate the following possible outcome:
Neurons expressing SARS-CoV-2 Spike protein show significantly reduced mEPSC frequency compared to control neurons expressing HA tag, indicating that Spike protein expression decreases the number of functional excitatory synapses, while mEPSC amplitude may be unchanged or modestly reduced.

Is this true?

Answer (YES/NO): NO